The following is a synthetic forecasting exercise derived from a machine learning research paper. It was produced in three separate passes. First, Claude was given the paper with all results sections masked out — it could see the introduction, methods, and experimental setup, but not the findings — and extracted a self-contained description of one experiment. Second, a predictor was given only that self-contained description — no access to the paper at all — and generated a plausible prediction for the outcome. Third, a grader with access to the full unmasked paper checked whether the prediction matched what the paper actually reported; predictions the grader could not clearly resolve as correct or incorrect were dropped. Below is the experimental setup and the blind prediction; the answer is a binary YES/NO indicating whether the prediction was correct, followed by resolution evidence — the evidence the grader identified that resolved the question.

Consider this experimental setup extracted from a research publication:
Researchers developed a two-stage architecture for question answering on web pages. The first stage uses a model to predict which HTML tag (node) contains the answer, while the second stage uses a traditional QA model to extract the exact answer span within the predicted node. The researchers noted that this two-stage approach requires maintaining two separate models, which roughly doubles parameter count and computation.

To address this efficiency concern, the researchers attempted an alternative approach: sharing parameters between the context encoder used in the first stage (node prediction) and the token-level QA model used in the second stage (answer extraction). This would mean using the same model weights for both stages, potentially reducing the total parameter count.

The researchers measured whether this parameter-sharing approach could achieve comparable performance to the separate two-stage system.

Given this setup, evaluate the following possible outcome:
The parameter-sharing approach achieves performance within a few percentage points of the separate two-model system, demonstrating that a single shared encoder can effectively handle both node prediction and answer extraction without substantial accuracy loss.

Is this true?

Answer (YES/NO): NO